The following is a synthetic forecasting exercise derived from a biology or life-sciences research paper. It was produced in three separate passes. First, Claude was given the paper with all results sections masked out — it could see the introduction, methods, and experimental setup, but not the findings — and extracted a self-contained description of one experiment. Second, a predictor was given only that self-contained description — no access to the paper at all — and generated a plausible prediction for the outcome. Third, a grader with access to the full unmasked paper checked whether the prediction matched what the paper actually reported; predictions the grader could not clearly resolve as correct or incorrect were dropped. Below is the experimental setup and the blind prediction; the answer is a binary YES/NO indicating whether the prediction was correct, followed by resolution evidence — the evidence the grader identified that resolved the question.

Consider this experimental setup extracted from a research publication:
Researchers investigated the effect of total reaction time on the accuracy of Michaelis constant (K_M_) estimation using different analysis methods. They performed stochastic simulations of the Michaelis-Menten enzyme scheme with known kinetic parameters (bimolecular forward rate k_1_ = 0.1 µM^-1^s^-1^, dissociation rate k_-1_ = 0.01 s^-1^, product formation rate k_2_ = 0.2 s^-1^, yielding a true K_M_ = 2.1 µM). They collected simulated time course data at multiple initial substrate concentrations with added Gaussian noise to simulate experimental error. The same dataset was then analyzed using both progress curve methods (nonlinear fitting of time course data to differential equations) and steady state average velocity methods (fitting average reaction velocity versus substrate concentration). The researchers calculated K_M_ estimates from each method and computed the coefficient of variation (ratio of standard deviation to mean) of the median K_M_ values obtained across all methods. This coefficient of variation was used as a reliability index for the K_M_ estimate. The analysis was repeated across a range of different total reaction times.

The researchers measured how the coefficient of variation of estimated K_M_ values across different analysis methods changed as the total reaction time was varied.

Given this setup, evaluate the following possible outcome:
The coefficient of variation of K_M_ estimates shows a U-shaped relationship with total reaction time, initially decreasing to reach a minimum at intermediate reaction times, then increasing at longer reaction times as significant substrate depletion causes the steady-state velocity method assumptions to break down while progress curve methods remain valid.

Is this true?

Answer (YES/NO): YES